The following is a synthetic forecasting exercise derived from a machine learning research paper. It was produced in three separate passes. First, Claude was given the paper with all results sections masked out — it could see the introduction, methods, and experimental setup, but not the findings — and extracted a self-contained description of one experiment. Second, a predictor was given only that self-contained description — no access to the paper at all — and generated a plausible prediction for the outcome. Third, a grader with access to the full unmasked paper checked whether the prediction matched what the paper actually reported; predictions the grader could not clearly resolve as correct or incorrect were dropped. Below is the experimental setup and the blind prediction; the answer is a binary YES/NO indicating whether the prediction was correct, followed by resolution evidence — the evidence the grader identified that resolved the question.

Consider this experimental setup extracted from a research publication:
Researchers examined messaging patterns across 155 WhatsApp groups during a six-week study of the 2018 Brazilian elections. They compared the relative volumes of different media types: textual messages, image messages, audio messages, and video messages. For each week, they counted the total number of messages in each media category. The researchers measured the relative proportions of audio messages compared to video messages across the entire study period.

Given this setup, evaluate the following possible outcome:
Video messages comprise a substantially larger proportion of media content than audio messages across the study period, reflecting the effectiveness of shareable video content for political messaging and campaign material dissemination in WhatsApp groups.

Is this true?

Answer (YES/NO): YES